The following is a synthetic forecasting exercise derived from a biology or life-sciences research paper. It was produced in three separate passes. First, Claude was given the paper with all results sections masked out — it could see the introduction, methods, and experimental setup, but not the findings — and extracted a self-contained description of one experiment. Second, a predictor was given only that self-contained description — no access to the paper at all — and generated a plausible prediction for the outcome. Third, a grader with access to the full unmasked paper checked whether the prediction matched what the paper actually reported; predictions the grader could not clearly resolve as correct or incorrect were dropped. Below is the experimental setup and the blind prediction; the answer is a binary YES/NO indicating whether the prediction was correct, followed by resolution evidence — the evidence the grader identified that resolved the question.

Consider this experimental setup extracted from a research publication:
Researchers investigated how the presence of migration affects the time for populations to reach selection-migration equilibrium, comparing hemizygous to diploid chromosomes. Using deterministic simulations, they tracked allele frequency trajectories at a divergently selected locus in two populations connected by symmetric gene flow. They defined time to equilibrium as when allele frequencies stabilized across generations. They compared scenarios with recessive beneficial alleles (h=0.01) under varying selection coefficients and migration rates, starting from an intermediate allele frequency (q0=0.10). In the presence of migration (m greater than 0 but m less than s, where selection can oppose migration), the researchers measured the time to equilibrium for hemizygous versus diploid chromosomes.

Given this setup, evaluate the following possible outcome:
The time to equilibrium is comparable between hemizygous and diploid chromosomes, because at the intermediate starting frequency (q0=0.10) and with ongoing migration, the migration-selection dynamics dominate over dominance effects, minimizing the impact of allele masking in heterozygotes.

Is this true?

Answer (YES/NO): NO